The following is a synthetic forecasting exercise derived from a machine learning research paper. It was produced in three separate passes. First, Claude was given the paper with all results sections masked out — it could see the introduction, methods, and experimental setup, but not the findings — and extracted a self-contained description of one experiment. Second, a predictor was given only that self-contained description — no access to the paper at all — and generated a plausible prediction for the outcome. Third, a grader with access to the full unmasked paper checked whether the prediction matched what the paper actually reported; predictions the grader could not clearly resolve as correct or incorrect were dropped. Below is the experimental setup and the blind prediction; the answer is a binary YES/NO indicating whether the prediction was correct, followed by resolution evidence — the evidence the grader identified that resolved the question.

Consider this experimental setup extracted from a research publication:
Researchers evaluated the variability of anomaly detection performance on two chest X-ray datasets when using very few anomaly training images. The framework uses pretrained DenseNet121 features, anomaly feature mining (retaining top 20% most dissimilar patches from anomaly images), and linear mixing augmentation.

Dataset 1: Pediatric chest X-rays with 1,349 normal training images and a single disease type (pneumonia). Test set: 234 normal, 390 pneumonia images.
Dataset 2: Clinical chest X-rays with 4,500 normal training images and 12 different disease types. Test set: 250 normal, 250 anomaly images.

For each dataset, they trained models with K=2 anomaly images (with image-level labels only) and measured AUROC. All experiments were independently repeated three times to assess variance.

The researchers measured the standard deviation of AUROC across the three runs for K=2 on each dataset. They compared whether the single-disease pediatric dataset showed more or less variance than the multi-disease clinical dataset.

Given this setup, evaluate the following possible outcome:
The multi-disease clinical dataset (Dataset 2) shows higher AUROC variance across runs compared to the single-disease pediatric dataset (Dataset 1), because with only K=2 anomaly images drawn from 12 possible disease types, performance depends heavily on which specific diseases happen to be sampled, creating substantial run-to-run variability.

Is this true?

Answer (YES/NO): NO